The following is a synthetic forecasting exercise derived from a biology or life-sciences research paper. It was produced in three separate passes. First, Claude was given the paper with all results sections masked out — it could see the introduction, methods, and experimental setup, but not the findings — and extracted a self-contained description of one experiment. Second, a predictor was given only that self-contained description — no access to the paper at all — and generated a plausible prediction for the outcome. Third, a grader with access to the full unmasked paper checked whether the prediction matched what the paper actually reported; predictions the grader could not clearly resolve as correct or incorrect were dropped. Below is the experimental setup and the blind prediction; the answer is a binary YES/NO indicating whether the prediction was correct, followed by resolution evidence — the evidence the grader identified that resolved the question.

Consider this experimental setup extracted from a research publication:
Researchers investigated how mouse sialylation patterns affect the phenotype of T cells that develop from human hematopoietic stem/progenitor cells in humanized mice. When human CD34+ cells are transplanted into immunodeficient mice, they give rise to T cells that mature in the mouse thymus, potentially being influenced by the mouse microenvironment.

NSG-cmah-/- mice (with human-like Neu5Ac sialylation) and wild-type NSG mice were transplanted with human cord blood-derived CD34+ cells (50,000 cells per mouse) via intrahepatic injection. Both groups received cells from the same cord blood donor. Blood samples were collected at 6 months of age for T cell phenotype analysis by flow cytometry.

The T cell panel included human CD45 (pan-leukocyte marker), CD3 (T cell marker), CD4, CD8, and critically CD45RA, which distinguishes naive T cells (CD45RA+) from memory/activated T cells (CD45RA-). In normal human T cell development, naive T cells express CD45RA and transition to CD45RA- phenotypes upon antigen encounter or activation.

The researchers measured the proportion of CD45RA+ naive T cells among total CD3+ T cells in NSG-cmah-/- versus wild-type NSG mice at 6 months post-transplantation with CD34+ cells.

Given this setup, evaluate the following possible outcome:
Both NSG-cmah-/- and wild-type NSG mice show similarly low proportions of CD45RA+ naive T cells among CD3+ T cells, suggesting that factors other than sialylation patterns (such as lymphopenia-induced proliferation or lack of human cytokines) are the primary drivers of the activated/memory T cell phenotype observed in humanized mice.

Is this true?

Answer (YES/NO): NO